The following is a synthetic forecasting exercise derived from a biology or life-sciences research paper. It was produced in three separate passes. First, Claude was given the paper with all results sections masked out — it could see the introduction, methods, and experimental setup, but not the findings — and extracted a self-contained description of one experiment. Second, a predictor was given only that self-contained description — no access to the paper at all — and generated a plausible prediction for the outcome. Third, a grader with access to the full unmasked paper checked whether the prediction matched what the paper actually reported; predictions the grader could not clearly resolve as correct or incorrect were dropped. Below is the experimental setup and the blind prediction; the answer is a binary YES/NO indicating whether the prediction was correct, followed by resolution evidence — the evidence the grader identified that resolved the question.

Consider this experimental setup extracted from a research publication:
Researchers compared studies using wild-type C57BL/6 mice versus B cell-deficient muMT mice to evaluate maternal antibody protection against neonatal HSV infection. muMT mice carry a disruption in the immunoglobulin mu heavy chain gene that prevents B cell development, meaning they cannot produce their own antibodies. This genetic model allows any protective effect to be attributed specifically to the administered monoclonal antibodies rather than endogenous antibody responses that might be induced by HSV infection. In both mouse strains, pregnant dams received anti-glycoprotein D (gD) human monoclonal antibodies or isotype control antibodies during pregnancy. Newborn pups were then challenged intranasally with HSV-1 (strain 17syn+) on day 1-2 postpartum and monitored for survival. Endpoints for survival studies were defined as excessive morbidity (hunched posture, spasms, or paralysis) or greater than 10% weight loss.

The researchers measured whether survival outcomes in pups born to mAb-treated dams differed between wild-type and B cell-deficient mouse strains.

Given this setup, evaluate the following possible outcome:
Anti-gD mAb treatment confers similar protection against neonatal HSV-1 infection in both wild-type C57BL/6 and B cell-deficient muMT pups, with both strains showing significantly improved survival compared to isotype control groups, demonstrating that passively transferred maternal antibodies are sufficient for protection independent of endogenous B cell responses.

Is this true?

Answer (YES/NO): YES